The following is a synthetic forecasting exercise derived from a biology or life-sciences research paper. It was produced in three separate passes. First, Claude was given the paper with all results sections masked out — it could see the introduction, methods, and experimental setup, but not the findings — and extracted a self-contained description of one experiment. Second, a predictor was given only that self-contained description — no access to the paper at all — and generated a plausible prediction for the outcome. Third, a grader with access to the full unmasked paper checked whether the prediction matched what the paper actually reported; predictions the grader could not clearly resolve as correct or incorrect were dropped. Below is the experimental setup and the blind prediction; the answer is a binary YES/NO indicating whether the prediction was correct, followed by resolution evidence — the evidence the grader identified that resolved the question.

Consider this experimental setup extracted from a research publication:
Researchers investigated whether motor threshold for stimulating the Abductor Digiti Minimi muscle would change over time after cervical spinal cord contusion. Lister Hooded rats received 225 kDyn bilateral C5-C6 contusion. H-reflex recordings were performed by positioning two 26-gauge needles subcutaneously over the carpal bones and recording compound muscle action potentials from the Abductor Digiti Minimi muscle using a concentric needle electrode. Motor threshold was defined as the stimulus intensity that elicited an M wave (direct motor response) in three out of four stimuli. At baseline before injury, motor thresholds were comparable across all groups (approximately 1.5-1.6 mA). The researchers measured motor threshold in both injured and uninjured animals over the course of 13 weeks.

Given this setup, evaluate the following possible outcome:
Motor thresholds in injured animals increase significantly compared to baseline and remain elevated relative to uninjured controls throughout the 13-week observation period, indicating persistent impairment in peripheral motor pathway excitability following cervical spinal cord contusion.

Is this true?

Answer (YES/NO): NO